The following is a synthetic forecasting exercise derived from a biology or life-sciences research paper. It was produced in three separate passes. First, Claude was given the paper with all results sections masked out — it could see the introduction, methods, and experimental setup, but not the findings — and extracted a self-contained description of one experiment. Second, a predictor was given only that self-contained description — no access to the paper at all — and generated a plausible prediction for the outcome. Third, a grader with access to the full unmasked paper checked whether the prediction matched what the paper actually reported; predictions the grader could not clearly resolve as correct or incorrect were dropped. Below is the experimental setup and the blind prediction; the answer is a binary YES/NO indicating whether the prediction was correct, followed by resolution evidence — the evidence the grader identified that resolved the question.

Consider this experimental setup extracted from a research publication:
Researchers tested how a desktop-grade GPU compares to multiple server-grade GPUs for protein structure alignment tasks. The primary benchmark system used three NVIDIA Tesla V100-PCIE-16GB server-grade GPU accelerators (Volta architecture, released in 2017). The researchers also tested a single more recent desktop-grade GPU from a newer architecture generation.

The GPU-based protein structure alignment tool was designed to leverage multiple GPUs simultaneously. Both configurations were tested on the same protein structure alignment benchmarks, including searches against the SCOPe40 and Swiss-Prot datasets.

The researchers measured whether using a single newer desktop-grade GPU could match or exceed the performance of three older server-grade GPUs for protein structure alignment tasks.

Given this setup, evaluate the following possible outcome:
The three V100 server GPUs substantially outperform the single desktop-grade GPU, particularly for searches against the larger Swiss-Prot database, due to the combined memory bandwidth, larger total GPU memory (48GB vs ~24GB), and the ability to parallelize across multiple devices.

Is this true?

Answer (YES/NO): NO